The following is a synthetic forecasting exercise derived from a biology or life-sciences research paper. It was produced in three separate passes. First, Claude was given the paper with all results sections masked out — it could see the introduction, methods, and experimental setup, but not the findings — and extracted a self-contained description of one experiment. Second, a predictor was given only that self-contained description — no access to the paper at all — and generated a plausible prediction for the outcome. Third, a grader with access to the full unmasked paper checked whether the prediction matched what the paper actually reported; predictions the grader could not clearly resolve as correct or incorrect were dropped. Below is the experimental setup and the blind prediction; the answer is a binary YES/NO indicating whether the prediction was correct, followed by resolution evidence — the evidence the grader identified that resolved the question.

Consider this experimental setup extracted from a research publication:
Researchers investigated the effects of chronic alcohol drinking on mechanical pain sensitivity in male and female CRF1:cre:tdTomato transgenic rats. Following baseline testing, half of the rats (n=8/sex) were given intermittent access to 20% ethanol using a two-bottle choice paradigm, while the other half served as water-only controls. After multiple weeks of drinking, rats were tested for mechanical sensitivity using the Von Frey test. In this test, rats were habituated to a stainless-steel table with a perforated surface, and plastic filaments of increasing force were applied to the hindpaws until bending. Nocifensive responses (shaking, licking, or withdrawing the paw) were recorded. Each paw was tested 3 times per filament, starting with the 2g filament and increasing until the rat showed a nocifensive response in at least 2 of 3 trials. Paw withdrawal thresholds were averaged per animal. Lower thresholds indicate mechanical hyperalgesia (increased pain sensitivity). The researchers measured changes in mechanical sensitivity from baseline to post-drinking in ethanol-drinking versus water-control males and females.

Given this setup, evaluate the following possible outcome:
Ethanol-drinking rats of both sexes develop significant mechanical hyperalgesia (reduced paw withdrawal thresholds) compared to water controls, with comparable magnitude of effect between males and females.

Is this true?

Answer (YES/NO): NO